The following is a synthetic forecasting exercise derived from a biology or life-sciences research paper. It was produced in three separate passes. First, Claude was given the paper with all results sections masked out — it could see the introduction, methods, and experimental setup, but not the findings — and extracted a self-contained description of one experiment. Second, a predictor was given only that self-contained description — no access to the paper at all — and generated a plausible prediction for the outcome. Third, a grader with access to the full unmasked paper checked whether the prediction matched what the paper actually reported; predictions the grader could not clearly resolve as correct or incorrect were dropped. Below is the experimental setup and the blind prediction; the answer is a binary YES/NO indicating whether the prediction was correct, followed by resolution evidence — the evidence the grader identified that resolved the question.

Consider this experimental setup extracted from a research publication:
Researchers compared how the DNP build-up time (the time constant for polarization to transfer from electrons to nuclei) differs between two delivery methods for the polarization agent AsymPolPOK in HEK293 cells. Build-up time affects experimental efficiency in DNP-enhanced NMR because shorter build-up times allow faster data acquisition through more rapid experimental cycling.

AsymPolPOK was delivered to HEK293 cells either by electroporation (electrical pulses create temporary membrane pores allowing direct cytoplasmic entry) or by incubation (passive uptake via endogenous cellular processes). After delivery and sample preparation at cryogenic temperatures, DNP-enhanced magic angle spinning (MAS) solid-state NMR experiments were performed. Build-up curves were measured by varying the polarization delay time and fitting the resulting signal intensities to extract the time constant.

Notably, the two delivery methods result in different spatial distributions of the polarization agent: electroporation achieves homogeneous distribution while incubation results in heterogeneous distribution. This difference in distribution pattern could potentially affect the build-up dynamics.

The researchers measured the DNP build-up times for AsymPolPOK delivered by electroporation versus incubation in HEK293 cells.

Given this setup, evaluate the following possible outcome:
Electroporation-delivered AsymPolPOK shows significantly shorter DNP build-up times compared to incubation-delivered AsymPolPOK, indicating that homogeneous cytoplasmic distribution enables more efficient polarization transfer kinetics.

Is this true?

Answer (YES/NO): NO